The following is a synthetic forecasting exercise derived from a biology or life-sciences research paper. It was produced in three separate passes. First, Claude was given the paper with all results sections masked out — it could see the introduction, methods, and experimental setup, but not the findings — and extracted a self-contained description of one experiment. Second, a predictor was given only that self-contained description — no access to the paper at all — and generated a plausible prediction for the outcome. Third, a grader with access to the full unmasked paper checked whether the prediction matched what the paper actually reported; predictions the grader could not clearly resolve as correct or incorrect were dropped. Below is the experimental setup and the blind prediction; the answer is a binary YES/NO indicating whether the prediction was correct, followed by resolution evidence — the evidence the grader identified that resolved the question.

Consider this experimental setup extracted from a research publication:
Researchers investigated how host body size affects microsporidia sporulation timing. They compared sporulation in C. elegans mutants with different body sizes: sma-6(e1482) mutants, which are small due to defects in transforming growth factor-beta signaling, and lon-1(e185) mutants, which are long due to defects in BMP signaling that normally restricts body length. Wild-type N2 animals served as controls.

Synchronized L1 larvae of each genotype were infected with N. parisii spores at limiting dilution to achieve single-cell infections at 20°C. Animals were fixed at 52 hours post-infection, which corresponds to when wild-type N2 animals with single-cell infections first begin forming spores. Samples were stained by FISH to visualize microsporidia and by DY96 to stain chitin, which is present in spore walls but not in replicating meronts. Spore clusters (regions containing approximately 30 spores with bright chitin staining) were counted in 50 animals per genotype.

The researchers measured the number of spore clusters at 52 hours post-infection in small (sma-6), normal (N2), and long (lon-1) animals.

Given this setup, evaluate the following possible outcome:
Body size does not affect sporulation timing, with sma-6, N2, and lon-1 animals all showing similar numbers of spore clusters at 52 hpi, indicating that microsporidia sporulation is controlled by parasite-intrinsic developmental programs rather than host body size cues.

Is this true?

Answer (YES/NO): NO